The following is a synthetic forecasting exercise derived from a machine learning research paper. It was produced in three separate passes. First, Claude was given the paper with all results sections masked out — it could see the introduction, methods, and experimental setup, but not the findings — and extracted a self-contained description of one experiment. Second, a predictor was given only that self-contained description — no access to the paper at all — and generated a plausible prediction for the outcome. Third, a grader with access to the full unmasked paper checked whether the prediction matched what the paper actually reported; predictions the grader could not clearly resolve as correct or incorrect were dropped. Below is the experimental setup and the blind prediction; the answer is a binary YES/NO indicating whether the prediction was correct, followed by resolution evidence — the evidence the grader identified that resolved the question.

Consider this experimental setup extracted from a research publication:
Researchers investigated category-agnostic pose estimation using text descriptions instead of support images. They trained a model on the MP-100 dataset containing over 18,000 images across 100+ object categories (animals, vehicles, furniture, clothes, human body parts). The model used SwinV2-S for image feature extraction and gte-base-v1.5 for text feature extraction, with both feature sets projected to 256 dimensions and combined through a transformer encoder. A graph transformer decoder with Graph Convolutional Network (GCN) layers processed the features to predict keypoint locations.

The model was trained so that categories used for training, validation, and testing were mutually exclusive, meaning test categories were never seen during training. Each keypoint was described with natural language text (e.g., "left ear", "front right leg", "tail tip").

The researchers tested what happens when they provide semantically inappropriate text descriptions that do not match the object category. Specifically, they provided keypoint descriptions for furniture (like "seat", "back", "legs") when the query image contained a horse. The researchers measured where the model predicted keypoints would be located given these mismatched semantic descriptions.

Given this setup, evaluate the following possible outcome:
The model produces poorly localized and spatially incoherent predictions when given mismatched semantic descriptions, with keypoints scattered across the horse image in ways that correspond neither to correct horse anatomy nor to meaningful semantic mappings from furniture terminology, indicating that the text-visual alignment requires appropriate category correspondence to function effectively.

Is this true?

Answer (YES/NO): NO